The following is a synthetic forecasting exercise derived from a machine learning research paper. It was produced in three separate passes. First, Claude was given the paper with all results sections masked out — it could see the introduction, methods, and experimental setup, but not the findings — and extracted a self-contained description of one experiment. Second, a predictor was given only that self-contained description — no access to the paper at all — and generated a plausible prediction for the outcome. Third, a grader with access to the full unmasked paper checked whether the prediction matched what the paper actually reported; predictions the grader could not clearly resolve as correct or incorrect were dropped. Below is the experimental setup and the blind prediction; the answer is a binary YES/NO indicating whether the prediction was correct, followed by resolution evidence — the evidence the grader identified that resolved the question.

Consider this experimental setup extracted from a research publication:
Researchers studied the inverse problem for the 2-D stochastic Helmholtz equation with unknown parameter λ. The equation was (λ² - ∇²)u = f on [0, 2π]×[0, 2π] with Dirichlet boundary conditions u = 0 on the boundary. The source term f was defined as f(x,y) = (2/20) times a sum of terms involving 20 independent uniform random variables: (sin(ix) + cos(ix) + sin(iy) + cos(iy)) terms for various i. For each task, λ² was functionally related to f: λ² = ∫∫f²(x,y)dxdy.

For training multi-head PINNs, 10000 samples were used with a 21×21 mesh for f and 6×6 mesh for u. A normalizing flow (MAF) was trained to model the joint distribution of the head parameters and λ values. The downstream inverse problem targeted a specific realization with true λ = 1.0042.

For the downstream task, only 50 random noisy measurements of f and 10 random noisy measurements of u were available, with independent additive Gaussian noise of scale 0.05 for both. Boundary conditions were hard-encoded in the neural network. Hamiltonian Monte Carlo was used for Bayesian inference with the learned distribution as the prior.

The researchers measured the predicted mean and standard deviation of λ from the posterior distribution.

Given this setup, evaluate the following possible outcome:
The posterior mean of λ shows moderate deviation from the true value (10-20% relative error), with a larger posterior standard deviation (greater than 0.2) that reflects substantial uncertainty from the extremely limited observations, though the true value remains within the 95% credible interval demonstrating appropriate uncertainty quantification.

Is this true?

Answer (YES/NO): NO